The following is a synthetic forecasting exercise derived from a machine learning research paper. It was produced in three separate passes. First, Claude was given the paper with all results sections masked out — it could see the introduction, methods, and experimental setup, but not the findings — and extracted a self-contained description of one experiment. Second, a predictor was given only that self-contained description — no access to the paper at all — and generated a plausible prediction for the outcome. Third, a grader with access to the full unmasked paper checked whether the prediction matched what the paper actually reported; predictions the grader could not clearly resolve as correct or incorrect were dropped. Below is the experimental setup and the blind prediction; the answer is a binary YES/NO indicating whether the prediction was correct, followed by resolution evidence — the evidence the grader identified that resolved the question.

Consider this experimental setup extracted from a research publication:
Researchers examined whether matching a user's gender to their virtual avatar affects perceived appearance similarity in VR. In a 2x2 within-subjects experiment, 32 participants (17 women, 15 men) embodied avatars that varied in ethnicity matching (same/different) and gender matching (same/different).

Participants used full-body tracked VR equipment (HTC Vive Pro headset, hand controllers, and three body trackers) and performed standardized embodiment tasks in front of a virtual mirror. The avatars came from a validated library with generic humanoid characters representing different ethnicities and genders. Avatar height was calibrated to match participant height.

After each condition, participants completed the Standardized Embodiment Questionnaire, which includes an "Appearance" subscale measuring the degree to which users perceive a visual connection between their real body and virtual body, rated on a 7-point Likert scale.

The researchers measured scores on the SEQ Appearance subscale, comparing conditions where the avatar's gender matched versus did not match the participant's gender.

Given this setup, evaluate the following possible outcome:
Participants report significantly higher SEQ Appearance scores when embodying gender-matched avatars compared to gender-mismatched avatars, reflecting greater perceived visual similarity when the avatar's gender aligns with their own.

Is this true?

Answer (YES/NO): NO